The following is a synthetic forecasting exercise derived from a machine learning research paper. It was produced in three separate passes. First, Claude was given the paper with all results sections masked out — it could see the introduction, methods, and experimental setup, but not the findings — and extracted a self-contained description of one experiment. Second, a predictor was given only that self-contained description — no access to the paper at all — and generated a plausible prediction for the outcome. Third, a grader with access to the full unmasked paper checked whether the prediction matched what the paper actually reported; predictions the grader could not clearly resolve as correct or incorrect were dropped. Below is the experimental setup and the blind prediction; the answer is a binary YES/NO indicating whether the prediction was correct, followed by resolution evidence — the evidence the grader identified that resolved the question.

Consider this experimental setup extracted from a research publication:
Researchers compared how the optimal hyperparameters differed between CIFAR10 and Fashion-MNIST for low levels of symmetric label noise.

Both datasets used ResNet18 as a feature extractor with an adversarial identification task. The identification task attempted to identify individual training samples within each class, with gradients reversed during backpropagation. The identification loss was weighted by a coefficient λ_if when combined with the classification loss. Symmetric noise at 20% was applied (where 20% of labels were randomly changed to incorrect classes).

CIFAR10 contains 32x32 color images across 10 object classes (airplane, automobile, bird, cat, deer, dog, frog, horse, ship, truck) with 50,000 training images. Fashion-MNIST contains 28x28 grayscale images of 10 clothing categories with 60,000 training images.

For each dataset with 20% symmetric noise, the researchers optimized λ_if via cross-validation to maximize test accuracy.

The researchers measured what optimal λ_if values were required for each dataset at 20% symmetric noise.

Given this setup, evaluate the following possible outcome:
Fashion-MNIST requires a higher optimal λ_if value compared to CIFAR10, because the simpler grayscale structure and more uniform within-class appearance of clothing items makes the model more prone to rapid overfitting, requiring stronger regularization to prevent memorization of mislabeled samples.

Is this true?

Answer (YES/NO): NO